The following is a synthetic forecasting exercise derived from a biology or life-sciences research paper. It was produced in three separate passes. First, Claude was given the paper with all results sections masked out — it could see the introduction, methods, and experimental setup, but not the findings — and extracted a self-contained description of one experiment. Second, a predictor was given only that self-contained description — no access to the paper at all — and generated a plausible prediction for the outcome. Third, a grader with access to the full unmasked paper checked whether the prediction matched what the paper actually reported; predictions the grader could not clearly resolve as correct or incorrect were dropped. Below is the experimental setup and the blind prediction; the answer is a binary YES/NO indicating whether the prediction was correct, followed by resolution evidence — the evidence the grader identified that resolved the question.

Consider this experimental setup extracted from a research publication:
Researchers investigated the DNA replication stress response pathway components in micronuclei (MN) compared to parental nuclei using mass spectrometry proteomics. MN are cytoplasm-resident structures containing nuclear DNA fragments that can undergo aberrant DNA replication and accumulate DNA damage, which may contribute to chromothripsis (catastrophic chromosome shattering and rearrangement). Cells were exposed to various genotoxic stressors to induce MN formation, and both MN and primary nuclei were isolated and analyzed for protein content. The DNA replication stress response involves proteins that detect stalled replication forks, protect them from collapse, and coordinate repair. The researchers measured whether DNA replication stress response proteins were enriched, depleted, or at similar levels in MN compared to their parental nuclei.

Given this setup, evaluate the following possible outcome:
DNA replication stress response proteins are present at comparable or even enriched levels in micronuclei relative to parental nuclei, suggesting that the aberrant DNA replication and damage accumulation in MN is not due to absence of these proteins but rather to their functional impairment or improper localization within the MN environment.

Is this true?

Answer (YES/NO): NO